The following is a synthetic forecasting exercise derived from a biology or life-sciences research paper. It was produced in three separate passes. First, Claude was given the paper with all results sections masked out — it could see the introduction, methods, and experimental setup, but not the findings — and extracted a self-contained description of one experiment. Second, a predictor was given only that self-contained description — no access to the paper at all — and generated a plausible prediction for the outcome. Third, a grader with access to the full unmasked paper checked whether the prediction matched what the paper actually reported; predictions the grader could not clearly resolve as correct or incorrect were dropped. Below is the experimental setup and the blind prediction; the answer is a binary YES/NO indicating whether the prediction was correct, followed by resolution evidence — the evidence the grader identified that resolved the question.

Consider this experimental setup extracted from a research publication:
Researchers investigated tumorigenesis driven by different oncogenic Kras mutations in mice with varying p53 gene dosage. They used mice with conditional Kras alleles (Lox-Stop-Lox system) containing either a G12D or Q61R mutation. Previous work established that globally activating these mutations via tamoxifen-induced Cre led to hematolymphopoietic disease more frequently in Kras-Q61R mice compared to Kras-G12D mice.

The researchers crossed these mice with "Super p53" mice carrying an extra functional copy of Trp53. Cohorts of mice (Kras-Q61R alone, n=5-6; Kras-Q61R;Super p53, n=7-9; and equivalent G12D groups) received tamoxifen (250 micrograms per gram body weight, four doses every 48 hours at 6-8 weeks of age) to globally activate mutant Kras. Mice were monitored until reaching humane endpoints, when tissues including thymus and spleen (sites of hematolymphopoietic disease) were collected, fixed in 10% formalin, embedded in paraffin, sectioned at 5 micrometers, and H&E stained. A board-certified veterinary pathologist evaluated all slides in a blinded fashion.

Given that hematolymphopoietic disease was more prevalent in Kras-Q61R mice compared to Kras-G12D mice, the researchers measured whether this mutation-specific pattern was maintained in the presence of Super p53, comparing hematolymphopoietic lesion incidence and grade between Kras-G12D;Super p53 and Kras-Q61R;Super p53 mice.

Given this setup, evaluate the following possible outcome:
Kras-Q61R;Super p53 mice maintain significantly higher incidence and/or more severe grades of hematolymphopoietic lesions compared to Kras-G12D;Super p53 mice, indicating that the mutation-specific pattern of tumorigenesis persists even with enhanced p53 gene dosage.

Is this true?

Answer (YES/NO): YES